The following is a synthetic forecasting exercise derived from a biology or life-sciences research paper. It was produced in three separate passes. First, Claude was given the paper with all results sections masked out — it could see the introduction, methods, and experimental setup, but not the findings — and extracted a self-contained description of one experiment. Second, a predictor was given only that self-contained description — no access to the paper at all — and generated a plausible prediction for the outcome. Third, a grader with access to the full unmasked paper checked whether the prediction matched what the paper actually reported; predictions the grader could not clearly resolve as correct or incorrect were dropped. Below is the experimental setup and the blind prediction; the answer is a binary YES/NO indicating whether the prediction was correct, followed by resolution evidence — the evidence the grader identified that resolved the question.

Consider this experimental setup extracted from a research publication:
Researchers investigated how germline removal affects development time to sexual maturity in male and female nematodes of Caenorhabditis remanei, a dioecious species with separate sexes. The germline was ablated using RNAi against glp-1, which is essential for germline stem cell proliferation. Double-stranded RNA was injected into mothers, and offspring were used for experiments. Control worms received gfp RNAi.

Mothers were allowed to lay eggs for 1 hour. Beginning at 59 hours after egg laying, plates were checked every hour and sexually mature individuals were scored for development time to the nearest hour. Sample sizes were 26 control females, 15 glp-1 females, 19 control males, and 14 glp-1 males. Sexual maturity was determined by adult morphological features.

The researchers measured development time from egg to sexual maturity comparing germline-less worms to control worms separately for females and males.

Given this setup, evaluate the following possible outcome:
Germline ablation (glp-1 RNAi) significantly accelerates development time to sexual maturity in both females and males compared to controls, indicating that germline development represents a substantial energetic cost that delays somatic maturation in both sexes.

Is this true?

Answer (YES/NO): NO